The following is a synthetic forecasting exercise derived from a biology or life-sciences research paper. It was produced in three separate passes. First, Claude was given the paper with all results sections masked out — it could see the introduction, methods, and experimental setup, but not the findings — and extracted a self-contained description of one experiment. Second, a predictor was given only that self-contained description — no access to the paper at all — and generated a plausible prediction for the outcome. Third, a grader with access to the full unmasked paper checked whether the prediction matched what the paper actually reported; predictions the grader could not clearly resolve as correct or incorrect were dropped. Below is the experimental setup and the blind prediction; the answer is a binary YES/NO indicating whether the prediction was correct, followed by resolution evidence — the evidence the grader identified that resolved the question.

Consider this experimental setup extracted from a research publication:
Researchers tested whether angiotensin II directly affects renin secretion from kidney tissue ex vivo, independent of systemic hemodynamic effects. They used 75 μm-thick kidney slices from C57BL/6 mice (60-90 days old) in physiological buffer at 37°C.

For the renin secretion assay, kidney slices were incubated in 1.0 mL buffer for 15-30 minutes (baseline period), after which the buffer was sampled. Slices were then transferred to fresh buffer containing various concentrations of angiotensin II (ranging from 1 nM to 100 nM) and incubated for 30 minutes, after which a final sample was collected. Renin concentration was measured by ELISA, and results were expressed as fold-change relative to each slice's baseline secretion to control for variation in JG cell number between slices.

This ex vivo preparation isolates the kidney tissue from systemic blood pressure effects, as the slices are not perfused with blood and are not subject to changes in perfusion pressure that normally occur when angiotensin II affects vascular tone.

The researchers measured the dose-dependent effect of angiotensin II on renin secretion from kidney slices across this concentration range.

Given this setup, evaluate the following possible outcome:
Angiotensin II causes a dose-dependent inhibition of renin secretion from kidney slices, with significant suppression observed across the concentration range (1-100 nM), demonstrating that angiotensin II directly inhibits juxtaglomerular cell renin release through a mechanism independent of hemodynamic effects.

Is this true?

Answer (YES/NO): YES